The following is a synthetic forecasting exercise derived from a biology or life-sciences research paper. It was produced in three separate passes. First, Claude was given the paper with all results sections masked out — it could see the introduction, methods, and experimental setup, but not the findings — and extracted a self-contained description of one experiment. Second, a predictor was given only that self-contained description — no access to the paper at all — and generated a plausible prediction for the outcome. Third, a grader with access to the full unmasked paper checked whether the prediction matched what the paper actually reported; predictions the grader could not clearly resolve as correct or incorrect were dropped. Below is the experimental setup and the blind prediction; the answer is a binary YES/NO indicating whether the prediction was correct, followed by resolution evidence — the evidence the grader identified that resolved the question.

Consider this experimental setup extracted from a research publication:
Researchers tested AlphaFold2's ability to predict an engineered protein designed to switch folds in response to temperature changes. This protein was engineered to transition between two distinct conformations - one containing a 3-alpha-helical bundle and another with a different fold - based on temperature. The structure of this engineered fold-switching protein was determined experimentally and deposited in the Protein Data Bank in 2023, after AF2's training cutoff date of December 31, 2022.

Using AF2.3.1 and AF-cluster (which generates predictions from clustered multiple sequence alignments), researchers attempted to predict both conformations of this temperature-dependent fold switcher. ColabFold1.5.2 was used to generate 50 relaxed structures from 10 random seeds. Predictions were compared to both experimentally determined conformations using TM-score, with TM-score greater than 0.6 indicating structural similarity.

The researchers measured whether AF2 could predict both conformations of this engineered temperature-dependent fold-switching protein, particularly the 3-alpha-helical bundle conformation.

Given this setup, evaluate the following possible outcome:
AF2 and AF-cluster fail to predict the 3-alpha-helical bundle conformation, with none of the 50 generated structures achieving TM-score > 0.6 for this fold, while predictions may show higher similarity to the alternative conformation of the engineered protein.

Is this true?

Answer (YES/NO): YES